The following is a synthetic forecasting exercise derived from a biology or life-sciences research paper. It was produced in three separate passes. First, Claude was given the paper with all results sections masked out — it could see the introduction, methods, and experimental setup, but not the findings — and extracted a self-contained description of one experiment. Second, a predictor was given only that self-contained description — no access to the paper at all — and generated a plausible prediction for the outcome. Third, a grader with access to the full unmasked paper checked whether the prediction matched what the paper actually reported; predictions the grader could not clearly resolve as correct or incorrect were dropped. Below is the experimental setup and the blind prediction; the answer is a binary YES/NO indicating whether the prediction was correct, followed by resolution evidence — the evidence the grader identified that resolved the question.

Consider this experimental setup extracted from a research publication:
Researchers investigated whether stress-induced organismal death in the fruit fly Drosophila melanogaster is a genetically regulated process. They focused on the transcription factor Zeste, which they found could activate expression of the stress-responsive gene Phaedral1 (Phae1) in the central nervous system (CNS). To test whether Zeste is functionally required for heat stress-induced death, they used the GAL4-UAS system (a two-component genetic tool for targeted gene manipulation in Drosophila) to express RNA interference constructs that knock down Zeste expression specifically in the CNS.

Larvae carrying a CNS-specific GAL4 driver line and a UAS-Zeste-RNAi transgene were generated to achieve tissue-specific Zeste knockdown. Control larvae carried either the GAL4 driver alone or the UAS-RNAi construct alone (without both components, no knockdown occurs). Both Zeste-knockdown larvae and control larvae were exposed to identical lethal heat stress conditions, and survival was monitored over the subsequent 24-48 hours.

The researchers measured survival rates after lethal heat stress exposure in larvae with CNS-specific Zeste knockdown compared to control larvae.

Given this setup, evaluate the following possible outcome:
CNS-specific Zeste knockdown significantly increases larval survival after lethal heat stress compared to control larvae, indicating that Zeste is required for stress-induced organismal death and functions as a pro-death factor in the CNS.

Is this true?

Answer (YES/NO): YES